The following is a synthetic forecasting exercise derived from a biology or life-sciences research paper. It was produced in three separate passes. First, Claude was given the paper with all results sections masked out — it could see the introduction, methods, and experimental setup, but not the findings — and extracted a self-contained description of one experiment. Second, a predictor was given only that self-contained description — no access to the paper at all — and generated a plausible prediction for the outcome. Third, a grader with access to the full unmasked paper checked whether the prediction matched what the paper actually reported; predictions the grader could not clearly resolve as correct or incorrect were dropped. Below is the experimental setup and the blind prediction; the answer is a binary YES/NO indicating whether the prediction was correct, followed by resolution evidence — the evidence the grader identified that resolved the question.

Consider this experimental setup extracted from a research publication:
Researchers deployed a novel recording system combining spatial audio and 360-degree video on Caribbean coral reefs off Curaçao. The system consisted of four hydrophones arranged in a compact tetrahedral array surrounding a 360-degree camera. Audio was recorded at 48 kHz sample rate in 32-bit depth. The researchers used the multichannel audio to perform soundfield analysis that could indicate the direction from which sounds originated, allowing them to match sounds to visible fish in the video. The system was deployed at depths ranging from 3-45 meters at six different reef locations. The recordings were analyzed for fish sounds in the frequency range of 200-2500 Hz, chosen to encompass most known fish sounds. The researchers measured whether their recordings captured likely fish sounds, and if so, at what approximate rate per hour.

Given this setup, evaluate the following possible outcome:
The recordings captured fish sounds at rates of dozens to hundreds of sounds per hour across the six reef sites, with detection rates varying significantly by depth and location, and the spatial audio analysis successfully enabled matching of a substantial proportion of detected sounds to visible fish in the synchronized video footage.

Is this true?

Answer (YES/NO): NO